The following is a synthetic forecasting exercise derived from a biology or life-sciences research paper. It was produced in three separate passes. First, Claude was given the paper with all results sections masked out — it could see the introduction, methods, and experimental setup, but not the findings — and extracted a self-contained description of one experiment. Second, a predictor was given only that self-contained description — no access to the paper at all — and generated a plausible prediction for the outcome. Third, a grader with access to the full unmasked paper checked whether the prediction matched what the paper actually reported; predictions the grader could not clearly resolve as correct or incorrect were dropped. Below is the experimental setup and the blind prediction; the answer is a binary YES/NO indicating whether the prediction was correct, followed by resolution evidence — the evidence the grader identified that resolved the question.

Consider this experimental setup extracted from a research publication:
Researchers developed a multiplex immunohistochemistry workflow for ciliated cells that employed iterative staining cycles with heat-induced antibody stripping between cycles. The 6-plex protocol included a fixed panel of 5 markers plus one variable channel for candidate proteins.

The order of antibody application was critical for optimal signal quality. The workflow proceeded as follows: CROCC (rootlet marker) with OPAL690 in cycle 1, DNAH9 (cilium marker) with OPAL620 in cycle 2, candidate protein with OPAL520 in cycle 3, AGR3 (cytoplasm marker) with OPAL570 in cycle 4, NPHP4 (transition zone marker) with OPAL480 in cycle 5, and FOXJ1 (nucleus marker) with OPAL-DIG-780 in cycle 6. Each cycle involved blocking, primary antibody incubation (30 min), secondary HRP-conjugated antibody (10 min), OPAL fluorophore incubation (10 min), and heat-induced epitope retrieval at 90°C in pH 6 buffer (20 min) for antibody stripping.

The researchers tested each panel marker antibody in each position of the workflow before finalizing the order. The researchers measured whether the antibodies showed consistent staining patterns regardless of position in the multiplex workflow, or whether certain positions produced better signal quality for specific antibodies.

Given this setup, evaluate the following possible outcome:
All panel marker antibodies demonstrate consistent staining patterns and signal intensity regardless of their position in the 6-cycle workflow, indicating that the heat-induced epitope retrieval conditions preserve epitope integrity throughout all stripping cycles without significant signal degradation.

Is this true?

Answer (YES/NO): NO